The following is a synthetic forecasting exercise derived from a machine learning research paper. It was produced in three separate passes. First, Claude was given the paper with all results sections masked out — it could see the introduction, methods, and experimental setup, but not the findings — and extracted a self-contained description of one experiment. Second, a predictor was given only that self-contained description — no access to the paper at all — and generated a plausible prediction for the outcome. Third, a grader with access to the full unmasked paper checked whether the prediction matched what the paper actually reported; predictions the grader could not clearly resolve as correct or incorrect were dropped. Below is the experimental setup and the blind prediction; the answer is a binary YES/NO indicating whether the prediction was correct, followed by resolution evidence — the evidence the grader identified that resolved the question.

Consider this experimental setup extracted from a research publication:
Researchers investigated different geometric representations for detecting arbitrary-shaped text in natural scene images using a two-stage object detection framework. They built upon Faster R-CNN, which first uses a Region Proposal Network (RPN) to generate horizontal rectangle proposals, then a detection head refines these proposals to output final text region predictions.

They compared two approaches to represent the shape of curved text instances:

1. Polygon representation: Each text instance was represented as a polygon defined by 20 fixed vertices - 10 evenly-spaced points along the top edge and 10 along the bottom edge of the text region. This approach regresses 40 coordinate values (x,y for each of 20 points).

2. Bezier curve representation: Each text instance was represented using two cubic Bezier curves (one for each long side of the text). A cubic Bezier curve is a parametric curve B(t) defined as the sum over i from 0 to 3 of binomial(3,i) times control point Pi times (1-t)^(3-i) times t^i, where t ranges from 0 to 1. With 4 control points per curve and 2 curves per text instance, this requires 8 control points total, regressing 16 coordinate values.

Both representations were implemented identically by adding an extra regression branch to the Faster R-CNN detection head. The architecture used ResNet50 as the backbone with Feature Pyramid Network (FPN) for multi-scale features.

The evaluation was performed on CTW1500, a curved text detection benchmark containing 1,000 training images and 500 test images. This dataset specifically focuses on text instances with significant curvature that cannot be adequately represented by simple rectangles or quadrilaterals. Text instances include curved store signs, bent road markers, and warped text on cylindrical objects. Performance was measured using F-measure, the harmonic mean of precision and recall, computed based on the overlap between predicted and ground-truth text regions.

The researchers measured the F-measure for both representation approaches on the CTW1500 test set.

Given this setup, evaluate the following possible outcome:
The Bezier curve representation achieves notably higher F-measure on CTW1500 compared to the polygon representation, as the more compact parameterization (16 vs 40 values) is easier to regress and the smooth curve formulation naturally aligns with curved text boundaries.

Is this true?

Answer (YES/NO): NO